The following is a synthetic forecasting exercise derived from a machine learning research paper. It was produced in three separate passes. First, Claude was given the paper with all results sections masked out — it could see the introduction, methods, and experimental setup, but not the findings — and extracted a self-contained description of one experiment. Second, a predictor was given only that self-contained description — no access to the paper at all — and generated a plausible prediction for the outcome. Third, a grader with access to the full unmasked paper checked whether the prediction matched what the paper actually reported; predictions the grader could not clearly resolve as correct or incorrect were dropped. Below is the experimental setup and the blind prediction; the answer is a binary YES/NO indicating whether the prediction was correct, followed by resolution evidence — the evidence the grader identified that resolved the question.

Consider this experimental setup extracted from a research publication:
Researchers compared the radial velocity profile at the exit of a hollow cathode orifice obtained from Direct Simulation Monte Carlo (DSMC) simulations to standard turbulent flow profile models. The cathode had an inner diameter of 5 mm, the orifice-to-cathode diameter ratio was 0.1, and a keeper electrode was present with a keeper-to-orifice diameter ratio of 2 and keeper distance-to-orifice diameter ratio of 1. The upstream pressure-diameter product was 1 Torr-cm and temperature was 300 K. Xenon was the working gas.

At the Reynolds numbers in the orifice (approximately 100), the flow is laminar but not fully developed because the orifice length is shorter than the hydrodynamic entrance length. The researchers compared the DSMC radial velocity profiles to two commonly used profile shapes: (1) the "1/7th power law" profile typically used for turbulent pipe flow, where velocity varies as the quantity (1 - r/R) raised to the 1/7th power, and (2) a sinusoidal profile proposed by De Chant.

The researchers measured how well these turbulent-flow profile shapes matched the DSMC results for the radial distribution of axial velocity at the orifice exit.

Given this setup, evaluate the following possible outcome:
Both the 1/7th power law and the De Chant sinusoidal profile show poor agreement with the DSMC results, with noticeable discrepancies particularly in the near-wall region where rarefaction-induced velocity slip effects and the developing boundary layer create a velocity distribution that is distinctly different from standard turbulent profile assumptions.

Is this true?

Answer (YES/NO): NO